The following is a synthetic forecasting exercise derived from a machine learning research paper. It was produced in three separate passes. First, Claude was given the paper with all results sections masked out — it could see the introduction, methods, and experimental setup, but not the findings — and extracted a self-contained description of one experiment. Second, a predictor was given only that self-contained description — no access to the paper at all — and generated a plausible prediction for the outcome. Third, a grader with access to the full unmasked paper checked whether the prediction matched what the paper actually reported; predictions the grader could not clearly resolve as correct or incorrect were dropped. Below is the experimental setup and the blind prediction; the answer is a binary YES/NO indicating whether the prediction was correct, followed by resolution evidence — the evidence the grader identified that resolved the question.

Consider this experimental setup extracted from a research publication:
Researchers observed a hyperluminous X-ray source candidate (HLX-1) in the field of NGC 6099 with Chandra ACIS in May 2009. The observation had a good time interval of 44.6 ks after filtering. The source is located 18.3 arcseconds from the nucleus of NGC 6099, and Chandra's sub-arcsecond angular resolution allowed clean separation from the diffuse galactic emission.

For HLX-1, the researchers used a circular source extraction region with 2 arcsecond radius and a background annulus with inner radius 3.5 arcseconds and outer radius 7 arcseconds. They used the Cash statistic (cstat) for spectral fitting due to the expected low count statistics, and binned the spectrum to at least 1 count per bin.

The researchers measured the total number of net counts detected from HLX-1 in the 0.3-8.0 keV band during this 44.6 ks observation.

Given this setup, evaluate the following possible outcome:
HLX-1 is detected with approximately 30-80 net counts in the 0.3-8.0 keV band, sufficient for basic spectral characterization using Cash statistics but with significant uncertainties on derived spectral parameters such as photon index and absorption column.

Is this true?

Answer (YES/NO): YES